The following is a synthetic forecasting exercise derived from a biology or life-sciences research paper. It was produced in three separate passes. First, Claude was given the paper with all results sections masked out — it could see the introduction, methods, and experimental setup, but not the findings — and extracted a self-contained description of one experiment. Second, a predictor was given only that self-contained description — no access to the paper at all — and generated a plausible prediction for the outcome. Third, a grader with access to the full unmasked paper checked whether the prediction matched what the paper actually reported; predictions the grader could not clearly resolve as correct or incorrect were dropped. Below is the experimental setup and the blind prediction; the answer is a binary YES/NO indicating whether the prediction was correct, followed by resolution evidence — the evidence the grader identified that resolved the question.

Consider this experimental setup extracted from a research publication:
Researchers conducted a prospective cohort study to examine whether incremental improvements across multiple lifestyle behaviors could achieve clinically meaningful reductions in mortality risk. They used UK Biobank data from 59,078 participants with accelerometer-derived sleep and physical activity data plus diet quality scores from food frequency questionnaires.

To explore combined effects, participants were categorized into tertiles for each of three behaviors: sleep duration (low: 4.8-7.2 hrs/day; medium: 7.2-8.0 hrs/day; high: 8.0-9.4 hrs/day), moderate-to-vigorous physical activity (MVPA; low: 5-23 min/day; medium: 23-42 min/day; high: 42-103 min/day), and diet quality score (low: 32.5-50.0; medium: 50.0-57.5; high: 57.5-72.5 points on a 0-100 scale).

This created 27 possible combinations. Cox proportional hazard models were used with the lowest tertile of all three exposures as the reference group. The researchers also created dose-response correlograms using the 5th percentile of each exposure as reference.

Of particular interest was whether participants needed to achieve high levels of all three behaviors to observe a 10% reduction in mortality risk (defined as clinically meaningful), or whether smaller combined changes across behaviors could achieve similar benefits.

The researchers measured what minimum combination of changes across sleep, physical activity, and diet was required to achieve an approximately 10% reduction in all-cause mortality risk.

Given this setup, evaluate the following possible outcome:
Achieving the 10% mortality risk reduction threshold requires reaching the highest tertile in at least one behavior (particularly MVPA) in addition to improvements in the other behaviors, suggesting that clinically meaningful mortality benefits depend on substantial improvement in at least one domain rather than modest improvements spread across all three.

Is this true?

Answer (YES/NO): NO